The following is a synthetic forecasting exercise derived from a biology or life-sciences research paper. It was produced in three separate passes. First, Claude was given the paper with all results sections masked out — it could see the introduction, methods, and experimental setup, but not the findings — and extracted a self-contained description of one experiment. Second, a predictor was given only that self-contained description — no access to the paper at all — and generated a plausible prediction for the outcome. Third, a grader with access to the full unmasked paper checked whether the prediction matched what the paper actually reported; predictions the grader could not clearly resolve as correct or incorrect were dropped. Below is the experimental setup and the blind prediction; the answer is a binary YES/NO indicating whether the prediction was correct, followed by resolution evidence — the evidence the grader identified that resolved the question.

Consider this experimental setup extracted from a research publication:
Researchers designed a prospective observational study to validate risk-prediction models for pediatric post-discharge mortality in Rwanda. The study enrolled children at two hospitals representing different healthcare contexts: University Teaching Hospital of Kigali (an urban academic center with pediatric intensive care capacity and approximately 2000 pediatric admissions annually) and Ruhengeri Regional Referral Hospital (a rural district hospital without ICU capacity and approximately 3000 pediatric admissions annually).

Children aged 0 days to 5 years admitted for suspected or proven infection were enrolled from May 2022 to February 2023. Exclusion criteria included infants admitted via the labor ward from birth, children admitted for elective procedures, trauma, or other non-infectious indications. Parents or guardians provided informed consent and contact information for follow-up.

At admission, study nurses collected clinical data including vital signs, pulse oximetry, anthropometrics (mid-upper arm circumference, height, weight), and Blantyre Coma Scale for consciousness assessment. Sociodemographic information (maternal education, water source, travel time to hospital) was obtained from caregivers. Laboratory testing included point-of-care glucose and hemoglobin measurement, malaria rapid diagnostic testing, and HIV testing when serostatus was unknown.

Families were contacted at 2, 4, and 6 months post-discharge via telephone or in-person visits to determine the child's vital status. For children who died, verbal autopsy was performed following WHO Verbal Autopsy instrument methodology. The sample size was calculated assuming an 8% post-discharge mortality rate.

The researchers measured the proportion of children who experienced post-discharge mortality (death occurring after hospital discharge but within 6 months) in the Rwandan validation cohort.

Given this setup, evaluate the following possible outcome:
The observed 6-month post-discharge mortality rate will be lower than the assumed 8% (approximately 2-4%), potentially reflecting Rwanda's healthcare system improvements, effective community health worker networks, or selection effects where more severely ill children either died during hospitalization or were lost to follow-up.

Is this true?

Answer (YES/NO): NO